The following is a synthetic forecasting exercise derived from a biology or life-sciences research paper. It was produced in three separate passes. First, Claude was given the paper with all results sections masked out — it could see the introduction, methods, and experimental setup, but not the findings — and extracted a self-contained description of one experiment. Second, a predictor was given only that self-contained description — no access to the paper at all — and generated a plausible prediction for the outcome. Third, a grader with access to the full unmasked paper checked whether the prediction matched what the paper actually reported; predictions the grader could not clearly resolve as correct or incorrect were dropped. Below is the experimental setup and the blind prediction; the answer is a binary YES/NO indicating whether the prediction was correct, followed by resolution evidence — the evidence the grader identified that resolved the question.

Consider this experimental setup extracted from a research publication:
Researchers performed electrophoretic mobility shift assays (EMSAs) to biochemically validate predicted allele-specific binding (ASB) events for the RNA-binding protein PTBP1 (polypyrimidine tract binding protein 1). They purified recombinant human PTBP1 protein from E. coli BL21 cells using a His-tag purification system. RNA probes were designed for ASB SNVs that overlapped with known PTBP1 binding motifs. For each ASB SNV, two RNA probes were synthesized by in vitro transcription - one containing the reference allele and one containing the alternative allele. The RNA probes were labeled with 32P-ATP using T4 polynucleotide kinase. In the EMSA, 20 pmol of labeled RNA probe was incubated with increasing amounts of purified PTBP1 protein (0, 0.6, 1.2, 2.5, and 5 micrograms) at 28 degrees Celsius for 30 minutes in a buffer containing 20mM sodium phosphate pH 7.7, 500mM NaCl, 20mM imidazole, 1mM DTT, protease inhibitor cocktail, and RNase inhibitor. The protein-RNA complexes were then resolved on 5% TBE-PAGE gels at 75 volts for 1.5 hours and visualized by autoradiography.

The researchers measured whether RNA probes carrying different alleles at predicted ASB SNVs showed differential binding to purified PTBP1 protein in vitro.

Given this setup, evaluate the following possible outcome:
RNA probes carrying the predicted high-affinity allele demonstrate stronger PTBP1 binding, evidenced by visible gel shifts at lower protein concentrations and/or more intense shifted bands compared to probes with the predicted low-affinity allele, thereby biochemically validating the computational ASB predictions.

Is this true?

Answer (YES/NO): YES